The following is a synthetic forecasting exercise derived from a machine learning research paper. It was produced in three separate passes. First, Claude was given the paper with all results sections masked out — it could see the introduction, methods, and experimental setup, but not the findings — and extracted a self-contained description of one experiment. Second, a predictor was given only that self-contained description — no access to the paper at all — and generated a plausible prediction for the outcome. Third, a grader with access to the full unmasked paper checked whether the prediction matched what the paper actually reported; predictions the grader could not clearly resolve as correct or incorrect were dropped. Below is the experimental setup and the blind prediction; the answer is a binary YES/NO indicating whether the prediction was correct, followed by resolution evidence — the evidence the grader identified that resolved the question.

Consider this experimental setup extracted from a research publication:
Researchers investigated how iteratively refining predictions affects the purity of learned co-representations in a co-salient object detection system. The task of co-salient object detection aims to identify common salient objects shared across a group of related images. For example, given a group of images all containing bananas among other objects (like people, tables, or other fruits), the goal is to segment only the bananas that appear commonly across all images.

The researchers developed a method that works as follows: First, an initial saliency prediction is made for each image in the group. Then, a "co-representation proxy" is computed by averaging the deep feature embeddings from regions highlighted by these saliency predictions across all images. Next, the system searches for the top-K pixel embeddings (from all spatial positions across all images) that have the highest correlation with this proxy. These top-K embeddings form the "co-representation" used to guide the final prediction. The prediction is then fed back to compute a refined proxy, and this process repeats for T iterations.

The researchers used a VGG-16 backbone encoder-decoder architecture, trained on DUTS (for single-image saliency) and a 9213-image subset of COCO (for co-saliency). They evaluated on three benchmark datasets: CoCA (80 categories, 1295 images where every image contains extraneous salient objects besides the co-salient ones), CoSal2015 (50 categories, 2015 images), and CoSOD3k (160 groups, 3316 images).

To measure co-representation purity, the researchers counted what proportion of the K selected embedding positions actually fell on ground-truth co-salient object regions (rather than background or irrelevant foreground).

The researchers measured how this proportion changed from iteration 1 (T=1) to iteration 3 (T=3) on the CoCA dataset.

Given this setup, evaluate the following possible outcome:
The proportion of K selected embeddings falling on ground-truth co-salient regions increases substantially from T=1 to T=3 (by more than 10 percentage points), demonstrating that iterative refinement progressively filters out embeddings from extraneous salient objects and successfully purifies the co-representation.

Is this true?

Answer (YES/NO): NO